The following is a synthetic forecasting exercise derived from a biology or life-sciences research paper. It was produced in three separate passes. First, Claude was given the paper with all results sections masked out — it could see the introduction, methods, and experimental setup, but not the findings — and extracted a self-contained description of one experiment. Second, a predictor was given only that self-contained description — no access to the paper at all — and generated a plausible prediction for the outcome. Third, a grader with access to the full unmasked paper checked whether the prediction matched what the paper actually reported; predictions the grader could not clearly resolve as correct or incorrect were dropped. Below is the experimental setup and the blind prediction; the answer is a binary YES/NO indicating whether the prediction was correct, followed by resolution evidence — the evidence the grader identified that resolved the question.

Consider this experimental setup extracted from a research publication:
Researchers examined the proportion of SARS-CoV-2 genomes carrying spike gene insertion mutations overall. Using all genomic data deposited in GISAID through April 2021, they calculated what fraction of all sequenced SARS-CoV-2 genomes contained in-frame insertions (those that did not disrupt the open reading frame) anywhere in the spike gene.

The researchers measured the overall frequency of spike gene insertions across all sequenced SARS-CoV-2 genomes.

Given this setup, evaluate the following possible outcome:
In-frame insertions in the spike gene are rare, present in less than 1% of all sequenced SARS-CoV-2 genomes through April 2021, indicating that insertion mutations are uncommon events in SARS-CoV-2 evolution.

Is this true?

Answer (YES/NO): YES